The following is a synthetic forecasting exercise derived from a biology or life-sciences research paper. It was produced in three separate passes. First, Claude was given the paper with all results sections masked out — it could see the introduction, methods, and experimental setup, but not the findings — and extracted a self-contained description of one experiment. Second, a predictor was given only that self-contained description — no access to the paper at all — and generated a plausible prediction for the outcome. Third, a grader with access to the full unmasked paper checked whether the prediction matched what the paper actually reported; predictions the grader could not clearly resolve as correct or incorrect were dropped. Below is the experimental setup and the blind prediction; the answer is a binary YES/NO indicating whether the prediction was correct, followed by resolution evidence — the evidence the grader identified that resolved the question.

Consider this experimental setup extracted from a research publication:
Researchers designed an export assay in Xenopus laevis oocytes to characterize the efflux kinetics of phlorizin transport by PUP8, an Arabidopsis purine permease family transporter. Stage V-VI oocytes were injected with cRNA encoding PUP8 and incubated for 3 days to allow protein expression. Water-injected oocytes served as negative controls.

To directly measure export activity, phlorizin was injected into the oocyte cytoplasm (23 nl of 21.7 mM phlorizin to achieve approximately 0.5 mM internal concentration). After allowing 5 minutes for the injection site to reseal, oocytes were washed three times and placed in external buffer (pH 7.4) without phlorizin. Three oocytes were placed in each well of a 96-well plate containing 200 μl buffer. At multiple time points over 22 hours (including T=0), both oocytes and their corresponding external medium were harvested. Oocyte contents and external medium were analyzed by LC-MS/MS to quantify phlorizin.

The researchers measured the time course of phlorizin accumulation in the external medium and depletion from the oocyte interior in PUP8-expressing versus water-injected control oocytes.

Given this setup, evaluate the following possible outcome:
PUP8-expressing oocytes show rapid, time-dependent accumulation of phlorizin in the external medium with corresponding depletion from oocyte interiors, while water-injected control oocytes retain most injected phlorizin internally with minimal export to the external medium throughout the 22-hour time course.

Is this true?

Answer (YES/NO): YES